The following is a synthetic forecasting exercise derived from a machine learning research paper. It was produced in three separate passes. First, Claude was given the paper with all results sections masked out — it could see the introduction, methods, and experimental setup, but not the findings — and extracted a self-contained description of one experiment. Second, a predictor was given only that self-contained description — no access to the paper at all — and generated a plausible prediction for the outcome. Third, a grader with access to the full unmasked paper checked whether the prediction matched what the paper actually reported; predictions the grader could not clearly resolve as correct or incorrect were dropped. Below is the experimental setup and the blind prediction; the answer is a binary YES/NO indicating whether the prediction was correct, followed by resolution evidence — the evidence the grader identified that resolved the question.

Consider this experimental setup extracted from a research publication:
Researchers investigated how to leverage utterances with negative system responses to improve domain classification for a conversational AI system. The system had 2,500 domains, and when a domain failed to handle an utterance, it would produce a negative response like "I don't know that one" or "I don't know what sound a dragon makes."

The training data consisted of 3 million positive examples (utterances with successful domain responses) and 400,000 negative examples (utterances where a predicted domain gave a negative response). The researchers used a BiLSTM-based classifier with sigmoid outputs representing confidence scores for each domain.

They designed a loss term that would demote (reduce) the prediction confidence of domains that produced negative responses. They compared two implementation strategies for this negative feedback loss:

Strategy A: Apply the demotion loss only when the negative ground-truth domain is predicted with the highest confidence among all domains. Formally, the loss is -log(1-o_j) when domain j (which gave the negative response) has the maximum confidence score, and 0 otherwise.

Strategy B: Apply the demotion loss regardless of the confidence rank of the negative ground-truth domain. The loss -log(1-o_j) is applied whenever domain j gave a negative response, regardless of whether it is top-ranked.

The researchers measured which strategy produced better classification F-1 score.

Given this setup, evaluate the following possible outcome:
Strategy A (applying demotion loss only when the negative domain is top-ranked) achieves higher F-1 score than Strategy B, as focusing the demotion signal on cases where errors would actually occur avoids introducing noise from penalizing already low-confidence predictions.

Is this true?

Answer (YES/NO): YES